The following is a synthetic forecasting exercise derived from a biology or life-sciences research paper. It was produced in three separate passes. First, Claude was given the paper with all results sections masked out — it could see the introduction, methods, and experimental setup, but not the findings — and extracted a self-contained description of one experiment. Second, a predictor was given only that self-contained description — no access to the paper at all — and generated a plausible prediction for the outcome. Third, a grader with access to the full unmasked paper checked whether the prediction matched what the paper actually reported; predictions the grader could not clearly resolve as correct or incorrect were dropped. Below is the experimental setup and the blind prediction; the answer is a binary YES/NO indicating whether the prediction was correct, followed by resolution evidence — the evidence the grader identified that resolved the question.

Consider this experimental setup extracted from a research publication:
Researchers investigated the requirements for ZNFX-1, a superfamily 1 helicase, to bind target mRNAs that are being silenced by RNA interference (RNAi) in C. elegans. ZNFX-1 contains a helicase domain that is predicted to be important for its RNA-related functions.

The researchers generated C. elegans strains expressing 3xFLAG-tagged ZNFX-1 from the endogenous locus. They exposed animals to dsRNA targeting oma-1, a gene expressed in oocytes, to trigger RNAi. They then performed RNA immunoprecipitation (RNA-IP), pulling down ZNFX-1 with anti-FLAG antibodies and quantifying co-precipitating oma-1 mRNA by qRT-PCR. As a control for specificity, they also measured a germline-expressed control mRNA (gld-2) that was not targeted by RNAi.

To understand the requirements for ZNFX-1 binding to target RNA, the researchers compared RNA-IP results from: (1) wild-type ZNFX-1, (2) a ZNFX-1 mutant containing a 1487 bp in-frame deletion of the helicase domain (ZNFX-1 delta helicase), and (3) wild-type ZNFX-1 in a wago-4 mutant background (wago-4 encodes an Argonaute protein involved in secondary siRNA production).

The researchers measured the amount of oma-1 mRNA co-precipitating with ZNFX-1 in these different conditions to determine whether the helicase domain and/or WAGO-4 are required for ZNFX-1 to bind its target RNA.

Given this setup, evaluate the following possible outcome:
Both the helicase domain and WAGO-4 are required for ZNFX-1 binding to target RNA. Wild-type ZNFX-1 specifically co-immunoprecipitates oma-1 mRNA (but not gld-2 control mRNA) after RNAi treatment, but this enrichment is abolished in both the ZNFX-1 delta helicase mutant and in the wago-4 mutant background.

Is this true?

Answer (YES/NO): YES